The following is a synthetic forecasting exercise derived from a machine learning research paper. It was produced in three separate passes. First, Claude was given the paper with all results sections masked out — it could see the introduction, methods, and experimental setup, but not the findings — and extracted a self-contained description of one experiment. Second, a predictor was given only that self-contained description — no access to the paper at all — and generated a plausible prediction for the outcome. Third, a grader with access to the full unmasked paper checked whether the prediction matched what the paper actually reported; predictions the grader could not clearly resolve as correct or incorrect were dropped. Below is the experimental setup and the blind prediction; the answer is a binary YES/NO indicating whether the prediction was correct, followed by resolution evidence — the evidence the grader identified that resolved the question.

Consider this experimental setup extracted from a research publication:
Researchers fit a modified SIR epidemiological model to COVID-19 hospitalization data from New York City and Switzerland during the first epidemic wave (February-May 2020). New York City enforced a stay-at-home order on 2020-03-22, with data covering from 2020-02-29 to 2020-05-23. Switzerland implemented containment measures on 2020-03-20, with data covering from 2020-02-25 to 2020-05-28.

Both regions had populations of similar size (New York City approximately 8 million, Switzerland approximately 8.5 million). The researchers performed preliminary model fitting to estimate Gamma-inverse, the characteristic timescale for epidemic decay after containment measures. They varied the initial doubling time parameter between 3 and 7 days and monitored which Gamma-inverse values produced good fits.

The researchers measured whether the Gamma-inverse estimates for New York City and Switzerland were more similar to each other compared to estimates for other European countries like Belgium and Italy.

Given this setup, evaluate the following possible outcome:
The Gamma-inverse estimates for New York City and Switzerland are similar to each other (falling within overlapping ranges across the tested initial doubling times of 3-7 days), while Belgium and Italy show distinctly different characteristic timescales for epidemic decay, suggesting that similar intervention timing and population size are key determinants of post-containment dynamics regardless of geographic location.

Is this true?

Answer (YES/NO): YES